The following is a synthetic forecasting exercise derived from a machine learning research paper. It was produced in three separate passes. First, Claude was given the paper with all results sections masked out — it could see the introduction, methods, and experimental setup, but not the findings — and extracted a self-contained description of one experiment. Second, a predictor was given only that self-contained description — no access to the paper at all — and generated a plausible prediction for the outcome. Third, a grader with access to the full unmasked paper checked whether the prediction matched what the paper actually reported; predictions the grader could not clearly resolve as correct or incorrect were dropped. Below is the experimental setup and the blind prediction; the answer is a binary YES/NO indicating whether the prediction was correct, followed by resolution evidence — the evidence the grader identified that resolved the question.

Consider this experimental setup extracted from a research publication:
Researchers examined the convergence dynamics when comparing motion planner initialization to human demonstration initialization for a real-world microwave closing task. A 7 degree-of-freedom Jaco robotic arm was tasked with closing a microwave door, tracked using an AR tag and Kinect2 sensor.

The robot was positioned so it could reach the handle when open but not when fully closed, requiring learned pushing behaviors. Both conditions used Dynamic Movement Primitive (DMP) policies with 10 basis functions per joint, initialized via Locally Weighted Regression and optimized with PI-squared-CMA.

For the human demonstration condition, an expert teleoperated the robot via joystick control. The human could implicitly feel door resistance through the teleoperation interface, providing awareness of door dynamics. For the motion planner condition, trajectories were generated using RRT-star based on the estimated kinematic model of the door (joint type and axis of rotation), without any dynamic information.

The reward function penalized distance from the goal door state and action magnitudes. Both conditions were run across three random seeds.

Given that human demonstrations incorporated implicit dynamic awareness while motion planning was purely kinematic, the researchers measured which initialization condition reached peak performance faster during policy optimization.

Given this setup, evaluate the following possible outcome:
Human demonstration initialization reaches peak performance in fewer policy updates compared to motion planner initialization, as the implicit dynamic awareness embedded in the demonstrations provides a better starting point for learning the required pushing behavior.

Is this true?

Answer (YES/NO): NO